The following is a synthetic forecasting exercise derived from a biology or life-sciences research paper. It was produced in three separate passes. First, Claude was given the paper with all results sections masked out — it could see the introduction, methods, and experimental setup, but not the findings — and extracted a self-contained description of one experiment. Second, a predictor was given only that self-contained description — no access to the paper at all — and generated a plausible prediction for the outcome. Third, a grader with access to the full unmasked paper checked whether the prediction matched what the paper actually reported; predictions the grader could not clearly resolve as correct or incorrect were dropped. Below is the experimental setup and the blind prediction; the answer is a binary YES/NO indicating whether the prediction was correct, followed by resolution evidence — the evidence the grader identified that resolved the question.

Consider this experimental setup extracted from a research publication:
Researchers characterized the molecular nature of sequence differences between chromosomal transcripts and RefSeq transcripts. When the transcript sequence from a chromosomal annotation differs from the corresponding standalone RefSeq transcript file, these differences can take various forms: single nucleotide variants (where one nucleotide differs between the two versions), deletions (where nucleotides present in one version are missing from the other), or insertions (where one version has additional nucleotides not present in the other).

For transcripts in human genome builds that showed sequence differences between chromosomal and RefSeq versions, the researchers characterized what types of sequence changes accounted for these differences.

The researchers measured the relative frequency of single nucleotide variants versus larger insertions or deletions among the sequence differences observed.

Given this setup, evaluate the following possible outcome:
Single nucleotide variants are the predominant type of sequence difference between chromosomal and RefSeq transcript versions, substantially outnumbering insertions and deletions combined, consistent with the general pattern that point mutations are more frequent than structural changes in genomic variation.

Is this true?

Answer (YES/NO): YES